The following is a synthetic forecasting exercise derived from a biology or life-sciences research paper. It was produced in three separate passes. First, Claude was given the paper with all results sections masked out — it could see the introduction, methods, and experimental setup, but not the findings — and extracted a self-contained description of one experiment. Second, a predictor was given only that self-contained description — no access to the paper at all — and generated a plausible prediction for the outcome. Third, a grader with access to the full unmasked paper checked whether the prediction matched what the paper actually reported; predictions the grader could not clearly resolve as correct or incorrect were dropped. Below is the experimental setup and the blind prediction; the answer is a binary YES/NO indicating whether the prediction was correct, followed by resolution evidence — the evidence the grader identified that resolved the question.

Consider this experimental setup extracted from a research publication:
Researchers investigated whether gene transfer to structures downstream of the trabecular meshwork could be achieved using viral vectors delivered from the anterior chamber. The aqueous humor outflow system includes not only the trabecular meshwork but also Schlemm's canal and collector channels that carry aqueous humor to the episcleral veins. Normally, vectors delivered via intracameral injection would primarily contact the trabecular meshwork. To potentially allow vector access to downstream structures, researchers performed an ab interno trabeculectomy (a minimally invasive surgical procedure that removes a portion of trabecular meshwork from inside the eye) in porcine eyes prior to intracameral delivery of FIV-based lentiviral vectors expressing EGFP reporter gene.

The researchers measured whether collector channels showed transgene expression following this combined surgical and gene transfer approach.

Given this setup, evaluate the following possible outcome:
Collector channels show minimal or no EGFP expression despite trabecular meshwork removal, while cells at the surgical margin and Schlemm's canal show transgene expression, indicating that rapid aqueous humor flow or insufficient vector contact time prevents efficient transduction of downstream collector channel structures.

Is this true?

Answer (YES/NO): NO